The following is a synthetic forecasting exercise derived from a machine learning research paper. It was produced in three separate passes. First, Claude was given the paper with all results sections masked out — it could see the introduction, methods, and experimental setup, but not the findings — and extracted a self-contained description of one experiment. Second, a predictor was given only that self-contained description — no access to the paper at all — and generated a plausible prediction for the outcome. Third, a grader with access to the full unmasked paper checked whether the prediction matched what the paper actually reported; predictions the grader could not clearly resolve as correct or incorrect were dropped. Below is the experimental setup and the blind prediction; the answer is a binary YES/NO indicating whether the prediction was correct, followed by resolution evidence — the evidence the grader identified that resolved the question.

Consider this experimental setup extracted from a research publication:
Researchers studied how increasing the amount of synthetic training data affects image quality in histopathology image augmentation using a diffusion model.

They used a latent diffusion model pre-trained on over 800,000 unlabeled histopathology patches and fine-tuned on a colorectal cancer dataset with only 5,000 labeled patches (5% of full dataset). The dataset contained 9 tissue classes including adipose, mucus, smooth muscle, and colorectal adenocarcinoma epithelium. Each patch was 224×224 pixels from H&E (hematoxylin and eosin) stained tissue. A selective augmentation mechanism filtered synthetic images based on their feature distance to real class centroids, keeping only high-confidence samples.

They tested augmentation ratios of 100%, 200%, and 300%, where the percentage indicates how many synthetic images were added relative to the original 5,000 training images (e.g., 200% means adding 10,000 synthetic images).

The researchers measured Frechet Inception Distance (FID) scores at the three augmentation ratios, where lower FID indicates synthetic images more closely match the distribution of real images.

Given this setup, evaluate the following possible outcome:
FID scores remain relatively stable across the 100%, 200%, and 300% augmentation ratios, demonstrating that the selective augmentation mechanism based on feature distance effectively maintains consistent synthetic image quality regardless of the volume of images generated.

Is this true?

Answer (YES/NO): NO